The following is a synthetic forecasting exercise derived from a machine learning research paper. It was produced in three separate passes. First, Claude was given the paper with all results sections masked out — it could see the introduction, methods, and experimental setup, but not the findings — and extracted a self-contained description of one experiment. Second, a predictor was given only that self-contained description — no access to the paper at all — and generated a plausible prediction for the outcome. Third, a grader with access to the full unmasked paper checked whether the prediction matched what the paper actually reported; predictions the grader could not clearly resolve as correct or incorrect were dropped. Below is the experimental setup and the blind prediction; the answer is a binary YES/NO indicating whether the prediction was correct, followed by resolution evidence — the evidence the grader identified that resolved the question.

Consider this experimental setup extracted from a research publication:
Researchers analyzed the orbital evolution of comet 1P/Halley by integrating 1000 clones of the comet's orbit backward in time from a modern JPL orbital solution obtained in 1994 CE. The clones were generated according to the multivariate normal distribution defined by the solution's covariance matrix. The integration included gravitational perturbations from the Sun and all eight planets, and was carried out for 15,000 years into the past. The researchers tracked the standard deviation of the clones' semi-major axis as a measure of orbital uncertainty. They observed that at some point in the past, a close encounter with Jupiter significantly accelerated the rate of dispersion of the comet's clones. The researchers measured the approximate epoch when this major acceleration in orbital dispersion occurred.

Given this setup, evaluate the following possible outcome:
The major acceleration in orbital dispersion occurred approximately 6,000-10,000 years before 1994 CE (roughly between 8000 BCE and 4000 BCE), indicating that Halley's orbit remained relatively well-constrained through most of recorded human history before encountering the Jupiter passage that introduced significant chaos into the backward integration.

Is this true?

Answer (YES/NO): NO